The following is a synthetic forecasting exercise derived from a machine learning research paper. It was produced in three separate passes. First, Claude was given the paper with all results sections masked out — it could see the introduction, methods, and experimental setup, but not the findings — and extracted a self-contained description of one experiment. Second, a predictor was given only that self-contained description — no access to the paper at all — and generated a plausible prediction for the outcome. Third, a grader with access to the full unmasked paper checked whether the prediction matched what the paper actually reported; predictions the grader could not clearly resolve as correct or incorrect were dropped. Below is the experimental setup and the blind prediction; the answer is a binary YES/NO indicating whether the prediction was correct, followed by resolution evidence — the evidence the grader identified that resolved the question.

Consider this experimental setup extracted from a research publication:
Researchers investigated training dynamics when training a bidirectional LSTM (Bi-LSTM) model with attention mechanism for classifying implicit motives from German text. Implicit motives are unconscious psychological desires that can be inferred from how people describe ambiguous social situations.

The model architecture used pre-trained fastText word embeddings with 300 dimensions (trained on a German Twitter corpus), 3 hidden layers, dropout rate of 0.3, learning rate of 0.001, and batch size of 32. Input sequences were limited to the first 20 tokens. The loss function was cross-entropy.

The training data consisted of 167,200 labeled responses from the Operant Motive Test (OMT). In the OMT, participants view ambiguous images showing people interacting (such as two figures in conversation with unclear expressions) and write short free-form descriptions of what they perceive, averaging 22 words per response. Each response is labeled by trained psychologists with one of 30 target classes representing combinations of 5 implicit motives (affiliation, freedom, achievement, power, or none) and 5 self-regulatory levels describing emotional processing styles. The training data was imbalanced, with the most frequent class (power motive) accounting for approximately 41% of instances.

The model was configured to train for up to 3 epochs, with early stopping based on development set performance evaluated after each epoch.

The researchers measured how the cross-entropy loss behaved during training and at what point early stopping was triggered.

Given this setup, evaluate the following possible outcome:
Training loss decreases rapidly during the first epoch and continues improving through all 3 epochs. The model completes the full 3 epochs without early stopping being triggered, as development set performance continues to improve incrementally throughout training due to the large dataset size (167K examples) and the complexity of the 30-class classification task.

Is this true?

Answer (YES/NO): NO